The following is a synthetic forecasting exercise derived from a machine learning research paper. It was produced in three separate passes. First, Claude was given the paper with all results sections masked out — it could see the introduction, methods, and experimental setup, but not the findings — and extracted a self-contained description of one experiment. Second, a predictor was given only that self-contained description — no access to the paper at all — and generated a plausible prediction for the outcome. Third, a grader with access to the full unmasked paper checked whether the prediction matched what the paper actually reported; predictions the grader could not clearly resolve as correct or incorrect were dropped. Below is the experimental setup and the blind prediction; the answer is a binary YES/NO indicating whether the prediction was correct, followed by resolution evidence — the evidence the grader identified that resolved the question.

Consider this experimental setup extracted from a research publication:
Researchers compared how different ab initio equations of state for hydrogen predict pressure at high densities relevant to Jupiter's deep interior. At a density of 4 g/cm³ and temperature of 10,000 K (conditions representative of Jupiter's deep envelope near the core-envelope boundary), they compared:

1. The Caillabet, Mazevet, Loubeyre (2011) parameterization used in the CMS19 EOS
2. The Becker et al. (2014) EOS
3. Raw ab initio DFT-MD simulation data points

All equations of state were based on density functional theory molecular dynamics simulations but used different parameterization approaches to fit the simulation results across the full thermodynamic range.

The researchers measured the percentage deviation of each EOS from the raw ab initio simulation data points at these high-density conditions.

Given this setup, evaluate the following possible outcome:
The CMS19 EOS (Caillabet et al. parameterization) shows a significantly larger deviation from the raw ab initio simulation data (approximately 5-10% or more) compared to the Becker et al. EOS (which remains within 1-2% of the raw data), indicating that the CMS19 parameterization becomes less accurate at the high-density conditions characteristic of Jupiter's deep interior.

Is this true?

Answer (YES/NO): NO